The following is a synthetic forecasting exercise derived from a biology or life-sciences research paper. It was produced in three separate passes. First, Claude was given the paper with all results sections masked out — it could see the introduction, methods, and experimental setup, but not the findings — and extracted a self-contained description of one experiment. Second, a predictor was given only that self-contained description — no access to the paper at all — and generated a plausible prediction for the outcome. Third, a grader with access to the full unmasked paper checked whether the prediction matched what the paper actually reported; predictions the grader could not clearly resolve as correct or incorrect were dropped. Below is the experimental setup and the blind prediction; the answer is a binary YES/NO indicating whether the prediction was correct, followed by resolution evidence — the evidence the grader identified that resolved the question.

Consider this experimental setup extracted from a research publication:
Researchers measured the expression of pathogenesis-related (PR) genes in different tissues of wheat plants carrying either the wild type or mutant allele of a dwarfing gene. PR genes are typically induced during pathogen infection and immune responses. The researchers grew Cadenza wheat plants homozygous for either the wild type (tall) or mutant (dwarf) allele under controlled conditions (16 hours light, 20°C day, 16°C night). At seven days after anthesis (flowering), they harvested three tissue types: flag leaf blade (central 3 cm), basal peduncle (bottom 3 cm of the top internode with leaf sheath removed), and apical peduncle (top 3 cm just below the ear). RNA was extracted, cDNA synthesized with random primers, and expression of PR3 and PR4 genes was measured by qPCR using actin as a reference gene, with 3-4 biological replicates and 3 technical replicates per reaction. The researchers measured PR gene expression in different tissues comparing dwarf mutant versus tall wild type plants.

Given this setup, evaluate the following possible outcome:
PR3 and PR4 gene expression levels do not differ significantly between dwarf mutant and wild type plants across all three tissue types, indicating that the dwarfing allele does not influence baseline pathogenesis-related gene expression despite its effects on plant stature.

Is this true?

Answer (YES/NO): NO